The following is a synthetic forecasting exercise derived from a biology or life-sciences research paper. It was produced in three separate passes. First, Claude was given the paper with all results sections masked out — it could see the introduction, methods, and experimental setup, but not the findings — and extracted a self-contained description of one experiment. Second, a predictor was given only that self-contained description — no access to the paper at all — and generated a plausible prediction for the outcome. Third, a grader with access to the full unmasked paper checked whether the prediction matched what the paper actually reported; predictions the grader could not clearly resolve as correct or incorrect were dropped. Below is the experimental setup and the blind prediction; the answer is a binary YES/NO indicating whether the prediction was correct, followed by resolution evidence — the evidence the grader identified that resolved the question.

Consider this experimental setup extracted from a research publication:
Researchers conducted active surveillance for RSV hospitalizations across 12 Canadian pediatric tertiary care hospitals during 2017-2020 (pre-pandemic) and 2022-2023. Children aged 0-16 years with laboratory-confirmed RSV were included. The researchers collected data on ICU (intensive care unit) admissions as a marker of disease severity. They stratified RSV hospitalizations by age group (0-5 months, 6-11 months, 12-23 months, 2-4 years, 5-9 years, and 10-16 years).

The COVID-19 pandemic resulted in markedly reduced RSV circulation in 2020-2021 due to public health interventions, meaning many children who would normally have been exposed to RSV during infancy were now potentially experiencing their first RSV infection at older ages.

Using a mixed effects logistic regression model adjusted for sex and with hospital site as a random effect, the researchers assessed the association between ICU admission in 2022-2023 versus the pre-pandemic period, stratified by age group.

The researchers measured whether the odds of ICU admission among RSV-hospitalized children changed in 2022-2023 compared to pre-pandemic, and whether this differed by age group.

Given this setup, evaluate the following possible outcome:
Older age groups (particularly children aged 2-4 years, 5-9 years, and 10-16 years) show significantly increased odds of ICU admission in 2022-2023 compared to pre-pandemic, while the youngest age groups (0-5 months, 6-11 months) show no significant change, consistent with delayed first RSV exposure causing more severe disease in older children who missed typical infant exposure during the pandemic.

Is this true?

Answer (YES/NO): NO